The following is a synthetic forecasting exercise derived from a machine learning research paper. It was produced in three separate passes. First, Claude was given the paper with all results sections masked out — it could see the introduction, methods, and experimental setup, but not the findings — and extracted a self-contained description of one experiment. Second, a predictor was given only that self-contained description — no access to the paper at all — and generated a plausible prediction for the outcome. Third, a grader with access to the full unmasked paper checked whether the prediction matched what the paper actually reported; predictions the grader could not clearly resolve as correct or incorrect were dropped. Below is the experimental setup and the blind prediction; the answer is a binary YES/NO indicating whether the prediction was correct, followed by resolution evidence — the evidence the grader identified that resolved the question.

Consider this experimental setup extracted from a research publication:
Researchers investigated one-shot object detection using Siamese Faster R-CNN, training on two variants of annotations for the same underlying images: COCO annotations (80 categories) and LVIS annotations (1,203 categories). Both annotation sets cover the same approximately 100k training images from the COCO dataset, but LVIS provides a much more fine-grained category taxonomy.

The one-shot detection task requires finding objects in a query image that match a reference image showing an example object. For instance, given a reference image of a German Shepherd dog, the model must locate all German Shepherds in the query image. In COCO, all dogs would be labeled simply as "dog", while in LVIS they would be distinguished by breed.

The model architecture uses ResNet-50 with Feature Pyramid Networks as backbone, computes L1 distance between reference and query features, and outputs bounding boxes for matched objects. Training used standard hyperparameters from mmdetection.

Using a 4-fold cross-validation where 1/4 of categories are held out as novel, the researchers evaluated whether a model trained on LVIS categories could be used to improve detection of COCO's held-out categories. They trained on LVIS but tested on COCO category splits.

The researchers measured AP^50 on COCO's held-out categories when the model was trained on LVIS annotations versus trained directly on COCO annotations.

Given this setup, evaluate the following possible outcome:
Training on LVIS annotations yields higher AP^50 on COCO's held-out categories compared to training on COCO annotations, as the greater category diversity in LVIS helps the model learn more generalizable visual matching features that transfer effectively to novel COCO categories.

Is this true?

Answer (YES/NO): YES